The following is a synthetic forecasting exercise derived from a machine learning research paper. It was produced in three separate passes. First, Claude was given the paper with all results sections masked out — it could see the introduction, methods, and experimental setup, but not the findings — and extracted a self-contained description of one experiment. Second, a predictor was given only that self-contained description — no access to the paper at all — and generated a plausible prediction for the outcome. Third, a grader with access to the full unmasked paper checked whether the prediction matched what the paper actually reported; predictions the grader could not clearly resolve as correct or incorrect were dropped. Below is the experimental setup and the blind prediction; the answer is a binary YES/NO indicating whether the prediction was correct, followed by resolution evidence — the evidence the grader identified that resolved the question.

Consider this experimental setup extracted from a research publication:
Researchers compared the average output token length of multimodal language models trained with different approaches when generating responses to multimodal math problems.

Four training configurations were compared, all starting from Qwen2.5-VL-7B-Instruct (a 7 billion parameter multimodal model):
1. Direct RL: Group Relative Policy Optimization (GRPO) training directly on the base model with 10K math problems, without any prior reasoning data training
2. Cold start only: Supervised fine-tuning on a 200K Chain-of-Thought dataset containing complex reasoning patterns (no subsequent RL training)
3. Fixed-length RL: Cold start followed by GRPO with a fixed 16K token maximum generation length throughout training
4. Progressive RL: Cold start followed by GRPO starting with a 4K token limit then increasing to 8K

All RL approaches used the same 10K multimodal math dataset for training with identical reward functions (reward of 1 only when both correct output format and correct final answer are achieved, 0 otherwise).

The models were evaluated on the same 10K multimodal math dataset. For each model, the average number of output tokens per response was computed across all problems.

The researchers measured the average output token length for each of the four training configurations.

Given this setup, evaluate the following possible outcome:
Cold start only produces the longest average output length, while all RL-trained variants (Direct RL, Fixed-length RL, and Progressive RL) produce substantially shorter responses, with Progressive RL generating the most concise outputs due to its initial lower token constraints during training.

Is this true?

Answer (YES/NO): NO